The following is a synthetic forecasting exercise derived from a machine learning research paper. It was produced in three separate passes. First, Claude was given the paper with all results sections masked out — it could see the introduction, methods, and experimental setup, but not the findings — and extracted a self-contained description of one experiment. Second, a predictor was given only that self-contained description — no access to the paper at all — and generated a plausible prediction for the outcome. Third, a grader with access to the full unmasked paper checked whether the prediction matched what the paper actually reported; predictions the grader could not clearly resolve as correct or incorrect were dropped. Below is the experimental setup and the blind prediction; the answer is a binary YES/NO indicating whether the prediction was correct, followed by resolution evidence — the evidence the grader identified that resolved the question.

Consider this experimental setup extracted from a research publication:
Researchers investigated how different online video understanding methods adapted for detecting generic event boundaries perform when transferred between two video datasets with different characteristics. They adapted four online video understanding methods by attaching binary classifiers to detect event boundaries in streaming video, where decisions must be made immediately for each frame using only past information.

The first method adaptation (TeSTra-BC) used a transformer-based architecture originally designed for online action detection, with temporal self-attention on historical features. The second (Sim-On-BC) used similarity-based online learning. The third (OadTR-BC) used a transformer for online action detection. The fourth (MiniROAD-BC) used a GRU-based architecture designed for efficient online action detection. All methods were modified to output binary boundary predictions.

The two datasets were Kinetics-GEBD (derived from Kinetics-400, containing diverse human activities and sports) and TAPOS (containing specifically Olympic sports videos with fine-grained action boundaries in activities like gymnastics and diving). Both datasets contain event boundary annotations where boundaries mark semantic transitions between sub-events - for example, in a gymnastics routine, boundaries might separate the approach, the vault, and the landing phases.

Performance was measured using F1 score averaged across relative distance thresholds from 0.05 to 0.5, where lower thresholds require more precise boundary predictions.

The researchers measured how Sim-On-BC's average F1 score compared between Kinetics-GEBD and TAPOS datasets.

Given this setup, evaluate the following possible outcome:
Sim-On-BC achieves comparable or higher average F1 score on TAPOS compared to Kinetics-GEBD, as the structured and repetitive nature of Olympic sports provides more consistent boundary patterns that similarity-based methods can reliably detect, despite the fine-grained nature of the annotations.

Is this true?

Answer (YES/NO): NO